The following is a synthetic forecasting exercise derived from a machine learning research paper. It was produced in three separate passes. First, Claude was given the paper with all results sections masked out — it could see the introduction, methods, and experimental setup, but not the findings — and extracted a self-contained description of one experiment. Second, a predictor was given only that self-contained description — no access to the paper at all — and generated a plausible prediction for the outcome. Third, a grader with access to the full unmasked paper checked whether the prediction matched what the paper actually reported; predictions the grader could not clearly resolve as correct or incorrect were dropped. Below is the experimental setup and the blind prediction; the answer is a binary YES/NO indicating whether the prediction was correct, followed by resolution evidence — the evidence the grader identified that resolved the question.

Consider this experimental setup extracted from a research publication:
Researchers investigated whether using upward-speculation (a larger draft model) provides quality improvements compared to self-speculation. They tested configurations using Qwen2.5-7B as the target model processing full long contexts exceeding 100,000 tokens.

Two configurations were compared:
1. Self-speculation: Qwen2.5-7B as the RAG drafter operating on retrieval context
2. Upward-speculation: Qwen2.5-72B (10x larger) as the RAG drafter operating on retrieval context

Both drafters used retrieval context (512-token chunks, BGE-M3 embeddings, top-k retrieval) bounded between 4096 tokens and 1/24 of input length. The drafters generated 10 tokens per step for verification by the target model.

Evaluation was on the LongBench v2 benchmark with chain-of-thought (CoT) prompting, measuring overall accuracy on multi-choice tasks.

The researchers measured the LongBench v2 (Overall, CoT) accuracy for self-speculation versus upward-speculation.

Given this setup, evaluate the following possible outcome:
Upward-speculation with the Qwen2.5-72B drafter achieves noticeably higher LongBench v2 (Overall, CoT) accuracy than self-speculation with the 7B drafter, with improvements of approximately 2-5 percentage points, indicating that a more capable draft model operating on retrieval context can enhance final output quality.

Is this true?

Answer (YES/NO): NO